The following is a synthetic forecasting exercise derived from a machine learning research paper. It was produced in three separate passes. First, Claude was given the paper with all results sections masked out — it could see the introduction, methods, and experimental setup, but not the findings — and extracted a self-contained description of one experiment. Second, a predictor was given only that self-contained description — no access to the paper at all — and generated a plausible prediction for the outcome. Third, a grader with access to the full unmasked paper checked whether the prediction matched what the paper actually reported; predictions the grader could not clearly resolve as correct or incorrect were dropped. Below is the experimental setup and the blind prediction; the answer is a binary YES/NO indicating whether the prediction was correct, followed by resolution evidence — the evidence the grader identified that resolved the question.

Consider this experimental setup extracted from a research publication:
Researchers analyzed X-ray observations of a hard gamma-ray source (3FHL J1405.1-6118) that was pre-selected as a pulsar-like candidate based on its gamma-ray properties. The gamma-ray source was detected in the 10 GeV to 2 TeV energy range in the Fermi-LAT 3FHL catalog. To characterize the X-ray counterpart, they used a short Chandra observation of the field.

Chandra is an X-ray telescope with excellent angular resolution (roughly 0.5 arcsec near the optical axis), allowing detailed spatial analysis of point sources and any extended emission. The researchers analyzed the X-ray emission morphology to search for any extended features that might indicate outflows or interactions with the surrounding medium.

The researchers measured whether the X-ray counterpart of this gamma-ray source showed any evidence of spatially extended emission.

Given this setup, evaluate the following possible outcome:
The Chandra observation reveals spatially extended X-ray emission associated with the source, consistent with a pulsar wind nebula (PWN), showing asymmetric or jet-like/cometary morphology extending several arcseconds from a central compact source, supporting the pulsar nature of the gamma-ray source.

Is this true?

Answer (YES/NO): NO